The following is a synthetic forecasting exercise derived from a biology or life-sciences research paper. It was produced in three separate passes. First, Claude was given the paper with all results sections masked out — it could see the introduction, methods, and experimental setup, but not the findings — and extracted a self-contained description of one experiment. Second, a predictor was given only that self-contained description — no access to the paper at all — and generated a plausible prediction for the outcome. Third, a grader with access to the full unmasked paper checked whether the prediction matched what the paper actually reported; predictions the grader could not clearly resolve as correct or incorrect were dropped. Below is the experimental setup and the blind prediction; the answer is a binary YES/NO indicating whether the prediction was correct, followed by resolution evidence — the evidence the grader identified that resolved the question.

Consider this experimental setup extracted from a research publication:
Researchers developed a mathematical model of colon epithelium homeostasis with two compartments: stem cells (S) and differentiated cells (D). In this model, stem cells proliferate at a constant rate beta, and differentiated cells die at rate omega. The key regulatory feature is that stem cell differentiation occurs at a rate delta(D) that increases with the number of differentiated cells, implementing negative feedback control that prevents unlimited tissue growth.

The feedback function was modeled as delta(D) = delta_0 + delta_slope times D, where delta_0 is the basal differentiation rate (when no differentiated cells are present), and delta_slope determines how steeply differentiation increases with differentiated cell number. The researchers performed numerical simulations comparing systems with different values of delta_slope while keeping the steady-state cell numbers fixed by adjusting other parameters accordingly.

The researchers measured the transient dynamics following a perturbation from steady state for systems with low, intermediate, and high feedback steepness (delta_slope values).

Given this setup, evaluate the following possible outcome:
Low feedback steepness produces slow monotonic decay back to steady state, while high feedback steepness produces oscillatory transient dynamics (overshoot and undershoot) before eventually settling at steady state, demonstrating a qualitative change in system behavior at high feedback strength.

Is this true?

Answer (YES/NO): NO